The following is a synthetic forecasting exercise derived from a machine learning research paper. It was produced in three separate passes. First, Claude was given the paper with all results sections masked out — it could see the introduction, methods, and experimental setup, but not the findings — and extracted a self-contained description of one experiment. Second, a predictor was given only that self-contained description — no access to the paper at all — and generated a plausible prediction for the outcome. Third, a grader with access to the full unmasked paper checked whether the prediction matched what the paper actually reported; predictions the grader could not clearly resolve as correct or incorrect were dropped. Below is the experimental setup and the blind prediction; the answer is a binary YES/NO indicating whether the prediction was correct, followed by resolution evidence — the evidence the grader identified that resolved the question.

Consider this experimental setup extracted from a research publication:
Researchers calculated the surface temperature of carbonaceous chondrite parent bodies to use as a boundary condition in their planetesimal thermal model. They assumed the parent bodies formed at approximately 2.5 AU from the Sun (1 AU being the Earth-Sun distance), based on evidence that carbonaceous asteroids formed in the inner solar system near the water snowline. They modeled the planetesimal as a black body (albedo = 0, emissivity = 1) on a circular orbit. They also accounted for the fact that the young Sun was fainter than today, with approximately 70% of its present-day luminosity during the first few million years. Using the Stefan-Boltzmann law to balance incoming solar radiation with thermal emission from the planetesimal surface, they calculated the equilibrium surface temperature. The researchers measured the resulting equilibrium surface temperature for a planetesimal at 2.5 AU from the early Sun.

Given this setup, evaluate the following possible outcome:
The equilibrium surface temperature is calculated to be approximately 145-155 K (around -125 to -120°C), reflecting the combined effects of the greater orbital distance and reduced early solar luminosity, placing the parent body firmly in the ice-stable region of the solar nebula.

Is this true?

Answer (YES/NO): NO